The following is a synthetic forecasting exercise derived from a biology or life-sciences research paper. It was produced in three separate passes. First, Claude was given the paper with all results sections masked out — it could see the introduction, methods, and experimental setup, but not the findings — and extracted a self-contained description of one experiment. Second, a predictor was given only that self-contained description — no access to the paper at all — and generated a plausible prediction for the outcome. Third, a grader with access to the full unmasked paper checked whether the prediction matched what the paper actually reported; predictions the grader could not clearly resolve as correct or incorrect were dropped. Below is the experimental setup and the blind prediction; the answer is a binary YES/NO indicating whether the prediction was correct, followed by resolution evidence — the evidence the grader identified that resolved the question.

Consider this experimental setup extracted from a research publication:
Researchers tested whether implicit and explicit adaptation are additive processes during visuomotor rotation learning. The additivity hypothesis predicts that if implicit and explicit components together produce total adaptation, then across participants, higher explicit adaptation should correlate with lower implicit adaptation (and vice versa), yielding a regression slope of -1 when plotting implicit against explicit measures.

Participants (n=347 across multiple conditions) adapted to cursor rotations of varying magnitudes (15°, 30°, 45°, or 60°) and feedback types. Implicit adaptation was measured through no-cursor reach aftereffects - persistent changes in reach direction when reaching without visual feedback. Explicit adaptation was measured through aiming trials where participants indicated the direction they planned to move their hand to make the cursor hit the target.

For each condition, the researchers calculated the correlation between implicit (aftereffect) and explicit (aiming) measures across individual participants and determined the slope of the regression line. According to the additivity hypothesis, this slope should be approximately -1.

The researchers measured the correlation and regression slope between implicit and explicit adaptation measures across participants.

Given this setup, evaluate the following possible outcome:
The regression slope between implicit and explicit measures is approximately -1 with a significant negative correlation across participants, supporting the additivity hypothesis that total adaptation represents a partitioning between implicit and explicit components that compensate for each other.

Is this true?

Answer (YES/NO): NO